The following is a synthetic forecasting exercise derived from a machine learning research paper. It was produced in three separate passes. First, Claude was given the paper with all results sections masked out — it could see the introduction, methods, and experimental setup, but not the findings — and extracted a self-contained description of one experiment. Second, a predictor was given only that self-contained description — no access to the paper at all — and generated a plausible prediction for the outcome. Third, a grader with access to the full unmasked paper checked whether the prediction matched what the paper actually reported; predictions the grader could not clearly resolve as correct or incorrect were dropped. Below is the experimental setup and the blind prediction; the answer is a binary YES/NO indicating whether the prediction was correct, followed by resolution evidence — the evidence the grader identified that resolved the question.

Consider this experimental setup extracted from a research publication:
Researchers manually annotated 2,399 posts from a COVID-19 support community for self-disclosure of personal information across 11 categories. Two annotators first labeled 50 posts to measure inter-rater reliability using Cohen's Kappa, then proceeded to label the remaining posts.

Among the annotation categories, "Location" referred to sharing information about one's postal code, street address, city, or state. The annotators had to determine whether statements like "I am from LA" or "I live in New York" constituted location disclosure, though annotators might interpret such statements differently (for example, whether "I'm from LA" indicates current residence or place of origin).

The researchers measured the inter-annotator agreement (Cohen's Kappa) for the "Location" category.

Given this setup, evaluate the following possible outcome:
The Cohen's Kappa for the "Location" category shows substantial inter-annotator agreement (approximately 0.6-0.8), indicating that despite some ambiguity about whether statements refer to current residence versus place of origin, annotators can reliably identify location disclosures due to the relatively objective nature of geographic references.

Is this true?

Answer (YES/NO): NO